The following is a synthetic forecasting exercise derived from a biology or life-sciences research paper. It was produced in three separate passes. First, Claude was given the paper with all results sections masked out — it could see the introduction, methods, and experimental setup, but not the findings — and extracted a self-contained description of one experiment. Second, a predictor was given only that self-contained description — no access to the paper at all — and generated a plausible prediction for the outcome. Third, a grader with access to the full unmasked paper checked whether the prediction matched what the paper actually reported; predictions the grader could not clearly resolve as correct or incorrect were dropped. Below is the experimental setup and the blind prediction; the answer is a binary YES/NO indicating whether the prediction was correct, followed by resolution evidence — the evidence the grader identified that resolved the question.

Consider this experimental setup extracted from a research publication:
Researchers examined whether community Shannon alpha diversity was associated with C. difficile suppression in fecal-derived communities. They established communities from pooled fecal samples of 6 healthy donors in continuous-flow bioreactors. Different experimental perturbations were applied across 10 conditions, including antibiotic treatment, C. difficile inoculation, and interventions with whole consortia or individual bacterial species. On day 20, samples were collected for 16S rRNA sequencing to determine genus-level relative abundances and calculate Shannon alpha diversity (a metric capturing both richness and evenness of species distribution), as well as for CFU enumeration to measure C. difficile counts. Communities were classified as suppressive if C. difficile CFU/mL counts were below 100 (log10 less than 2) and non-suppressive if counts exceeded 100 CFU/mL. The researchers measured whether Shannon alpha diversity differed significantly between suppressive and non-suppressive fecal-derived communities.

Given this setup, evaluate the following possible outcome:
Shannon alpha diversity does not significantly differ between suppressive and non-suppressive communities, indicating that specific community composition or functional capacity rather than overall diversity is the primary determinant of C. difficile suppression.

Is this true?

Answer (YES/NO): NO